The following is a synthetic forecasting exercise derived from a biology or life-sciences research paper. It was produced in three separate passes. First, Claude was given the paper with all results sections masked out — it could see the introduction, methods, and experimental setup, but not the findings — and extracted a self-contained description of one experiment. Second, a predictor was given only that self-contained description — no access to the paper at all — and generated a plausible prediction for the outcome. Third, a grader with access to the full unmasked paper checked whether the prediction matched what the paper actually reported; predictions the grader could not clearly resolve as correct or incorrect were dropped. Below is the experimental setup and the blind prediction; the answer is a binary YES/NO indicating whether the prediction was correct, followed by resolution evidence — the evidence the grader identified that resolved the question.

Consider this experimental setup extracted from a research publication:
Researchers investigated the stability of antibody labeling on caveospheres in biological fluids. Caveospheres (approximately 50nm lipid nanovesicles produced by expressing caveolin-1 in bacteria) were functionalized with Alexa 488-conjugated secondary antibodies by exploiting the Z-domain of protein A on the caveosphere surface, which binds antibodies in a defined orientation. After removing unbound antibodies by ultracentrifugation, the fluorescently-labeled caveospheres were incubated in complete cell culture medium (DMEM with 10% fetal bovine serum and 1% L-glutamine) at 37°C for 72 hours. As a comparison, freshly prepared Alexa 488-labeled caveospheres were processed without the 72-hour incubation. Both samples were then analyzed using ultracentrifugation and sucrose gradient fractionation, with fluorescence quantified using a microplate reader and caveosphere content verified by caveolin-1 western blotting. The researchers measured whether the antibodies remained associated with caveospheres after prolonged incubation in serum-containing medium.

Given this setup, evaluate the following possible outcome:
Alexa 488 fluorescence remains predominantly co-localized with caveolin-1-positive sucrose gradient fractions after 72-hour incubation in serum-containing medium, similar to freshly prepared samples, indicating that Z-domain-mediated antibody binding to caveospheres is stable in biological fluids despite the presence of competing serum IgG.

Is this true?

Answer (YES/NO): YES